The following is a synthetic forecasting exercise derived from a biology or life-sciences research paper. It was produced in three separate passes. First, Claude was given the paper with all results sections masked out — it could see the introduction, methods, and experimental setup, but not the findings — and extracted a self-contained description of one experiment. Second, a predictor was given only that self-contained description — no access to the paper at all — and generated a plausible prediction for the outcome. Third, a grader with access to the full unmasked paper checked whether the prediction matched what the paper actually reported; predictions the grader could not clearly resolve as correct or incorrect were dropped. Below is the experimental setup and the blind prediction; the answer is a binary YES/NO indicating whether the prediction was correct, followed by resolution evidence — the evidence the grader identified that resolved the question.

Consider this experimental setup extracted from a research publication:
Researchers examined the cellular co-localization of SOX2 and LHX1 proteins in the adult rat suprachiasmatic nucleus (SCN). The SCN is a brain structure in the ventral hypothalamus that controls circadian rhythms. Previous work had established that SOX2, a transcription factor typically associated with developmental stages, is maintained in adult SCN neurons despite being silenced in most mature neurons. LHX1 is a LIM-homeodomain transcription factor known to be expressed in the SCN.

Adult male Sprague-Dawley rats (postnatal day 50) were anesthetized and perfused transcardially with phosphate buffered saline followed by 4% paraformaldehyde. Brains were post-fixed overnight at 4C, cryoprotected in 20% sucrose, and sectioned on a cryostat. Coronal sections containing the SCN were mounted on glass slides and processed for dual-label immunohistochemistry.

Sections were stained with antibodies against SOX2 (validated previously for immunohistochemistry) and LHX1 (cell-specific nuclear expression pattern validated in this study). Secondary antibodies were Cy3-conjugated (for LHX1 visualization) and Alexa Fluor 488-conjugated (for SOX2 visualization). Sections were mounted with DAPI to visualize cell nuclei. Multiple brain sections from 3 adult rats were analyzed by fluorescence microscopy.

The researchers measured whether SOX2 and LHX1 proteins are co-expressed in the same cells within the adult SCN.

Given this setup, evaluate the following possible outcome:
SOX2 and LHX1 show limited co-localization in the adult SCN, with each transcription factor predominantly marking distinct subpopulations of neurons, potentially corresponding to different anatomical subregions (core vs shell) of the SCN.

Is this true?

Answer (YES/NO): NO